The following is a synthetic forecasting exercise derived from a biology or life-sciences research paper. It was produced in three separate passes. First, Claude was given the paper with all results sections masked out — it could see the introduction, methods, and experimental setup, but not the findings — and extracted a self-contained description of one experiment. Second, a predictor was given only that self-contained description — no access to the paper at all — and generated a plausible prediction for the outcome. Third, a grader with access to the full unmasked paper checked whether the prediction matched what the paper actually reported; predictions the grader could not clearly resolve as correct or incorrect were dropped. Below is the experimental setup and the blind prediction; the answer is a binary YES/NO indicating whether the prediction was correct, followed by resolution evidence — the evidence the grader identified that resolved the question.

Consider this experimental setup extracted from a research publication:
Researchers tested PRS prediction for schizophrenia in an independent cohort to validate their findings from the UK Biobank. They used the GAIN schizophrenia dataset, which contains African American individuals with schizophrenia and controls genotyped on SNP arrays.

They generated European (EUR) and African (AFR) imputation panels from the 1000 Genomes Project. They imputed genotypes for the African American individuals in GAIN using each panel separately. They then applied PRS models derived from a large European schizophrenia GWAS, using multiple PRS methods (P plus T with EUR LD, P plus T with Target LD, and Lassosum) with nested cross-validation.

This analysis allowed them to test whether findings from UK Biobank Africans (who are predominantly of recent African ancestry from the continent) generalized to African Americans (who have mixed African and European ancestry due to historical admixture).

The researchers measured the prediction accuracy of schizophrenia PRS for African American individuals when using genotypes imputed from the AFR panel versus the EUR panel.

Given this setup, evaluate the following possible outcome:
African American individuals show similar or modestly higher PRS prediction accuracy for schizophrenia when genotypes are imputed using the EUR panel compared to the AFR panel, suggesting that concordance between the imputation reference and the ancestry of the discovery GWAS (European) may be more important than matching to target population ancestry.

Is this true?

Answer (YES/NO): NO